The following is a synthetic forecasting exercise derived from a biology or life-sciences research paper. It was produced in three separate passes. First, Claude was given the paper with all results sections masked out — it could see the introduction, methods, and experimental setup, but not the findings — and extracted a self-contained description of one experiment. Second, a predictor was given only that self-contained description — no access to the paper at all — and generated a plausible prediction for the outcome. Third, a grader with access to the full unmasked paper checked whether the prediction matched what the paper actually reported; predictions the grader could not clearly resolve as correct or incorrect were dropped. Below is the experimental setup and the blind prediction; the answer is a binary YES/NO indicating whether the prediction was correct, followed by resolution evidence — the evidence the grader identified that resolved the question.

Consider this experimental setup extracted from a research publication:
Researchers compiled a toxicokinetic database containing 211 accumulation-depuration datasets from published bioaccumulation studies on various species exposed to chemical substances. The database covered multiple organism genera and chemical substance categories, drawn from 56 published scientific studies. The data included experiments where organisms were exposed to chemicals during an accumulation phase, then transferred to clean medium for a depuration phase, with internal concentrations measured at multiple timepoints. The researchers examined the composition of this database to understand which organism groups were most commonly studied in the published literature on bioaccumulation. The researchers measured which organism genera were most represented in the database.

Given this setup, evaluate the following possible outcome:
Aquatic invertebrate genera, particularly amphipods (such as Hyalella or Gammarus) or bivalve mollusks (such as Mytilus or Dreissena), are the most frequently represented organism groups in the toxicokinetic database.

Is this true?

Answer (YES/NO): YES